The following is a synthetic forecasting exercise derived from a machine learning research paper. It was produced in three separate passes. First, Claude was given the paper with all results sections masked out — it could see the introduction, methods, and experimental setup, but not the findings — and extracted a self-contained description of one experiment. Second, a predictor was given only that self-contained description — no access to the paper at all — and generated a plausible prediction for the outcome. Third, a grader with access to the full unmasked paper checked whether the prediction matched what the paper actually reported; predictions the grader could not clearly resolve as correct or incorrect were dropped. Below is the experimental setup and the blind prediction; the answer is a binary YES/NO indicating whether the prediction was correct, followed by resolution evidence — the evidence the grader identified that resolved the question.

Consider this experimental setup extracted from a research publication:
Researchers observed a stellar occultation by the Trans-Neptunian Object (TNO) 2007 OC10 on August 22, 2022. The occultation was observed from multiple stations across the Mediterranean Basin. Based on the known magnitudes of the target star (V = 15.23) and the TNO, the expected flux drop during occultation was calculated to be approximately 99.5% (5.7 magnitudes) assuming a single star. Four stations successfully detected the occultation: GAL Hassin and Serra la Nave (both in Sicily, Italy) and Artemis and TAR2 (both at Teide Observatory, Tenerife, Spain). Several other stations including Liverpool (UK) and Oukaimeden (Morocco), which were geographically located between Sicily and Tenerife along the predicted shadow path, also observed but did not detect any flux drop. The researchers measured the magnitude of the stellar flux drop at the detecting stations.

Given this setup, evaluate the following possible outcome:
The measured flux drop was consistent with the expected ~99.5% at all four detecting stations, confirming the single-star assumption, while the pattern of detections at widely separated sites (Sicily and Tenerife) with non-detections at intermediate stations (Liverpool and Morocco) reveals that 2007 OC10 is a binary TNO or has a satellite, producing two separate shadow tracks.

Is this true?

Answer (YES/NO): NO